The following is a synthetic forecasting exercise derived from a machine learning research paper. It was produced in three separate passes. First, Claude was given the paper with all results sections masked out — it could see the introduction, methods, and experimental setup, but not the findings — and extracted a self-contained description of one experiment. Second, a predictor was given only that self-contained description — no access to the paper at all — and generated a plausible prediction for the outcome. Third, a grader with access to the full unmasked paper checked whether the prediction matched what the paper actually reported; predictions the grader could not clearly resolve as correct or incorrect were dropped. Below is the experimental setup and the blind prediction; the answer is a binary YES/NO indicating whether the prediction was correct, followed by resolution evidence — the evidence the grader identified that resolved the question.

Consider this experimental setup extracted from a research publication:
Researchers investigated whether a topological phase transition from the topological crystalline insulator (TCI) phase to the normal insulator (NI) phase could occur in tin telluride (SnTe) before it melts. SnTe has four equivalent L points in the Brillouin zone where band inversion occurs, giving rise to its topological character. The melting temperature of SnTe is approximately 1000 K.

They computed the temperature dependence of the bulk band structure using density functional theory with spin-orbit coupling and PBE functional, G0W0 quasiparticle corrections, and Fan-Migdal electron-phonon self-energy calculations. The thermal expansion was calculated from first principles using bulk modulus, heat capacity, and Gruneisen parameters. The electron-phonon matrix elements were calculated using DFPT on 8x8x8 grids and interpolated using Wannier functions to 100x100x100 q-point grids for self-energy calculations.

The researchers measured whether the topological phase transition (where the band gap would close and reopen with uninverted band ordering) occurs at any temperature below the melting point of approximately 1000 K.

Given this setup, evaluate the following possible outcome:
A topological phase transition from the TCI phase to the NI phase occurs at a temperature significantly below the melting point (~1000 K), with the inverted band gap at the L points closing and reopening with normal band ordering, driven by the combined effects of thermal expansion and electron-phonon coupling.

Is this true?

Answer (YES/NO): NO